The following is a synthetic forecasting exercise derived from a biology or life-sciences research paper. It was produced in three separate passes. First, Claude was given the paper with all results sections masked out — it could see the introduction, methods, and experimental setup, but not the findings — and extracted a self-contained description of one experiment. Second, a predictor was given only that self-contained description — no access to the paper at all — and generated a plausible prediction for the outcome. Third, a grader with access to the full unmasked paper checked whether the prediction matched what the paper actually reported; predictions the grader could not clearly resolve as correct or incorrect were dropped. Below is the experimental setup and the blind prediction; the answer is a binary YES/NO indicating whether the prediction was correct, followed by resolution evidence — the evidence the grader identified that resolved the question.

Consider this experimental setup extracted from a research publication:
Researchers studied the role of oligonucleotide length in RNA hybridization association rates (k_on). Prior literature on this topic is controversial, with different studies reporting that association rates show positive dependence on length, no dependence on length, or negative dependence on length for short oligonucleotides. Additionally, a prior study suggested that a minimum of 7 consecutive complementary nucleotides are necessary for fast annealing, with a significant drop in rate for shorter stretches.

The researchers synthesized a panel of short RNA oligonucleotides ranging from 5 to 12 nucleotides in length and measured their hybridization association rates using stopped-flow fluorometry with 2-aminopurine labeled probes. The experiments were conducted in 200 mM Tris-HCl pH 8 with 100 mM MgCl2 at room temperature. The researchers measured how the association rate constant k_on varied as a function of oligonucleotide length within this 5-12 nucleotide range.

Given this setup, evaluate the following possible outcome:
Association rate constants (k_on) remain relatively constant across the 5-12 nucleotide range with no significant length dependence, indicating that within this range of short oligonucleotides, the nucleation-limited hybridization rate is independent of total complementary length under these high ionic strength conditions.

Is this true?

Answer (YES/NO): NO